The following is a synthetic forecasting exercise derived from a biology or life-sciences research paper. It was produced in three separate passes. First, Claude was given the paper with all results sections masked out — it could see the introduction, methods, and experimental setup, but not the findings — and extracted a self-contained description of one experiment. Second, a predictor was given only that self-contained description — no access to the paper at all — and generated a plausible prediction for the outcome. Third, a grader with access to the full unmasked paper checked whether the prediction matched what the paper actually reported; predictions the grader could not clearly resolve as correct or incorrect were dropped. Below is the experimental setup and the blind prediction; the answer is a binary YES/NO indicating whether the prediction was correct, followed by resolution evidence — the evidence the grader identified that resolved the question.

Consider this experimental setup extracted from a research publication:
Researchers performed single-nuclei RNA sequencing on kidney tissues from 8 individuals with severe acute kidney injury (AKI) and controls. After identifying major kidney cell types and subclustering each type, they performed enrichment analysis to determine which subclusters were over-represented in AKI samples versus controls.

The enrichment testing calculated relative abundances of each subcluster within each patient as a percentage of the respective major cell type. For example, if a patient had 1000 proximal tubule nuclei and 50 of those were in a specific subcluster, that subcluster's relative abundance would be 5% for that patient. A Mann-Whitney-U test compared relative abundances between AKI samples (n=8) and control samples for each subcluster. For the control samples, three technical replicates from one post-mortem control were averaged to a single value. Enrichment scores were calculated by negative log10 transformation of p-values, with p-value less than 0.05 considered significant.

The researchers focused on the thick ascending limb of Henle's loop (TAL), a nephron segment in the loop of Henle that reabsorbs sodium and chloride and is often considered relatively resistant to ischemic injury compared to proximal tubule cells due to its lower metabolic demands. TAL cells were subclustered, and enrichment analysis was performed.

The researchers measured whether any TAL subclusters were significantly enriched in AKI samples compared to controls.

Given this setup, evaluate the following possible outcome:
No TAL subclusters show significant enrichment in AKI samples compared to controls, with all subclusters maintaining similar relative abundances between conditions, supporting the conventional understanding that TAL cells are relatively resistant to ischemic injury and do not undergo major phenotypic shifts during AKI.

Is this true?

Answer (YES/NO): NO